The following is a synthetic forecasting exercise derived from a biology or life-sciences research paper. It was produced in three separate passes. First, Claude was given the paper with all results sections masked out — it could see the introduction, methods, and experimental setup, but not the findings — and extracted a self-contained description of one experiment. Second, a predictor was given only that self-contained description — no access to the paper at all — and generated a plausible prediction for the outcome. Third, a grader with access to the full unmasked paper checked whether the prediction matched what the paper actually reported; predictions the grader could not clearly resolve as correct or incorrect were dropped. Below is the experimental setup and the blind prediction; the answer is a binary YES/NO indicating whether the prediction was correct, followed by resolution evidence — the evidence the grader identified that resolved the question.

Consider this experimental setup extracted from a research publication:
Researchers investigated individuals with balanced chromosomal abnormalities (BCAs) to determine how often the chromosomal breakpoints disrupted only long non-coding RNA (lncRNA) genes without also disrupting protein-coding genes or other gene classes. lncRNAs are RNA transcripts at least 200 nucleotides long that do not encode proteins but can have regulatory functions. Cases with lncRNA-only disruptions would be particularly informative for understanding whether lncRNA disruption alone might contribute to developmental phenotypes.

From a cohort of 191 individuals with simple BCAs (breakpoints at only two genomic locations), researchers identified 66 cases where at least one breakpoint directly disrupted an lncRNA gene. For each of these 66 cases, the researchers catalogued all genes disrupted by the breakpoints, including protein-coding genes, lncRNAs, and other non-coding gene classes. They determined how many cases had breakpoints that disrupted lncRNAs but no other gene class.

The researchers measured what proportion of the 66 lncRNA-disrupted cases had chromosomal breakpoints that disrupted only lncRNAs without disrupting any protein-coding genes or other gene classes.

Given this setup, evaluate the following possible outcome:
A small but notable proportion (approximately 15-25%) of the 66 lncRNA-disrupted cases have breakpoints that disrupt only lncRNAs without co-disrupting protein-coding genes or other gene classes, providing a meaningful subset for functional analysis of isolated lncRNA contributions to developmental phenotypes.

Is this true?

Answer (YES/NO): NO